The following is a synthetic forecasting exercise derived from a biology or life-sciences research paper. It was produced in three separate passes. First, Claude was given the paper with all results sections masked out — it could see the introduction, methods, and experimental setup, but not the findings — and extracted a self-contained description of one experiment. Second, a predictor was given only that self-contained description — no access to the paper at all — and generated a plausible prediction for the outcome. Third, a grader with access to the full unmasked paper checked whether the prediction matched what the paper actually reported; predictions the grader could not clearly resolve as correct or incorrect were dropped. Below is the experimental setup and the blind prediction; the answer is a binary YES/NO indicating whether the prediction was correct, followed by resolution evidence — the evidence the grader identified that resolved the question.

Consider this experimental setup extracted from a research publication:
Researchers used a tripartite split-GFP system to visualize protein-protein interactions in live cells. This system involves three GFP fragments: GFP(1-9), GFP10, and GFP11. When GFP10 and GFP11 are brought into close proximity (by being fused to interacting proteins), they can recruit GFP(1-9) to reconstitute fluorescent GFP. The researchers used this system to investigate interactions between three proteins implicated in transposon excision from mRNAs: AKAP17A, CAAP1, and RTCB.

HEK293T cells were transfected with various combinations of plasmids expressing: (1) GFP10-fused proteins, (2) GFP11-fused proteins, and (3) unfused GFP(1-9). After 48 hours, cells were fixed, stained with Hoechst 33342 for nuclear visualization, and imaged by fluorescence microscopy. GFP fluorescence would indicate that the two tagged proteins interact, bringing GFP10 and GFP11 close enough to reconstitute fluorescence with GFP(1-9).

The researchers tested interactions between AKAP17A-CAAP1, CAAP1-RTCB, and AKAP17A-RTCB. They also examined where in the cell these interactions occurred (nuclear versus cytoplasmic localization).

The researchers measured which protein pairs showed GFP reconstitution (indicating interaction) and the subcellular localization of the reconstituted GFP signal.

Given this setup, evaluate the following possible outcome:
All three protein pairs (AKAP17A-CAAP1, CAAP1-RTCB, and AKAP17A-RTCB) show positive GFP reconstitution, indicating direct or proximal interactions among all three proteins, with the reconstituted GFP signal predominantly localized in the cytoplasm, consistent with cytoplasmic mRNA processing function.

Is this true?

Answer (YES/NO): NO